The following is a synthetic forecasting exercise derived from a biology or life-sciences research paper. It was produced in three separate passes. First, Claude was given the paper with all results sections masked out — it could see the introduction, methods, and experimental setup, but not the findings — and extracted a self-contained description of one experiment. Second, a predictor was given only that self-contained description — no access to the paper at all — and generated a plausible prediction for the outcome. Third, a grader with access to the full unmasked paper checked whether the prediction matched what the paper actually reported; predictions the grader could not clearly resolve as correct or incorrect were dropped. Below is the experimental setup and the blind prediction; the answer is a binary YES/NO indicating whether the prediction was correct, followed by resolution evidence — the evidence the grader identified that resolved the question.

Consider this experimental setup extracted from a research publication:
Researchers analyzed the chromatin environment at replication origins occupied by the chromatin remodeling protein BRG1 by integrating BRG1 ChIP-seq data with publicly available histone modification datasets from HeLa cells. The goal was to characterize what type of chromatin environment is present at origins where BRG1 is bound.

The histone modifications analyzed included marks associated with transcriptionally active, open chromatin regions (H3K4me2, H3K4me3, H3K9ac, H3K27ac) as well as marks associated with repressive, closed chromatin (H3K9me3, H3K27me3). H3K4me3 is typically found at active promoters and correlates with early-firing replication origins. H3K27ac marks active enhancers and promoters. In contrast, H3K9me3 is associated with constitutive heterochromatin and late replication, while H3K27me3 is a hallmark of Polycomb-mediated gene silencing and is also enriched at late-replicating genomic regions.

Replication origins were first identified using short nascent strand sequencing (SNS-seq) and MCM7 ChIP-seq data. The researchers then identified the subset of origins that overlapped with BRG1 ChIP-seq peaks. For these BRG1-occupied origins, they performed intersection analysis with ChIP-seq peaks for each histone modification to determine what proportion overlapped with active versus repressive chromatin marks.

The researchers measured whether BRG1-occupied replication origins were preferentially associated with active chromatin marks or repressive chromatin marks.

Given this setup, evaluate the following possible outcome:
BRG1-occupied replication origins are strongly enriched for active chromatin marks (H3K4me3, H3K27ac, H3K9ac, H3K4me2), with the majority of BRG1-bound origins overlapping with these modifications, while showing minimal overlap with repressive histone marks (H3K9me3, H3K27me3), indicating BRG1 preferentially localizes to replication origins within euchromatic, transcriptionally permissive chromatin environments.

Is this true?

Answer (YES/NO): NO